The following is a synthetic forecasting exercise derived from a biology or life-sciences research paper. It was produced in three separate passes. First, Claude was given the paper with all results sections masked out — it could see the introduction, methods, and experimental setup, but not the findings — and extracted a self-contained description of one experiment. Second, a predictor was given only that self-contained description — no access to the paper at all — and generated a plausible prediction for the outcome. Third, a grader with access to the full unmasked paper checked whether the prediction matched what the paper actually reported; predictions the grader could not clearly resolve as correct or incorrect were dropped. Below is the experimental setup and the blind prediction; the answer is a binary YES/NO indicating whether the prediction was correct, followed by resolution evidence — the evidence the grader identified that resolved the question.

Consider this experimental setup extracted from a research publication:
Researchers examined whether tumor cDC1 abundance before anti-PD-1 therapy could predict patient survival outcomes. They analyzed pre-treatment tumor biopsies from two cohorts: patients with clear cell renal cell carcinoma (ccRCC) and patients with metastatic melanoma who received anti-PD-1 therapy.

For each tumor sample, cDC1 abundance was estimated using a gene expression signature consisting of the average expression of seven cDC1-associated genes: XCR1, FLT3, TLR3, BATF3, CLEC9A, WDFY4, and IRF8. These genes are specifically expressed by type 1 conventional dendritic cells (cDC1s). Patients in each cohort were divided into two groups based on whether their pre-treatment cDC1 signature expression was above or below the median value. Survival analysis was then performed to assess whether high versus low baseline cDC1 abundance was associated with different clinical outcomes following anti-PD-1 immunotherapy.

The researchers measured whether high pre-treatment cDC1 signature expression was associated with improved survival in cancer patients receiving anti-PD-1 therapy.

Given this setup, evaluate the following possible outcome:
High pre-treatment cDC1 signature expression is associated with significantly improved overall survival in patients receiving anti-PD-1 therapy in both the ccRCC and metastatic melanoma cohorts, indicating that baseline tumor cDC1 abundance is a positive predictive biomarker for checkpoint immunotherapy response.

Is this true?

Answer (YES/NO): YES